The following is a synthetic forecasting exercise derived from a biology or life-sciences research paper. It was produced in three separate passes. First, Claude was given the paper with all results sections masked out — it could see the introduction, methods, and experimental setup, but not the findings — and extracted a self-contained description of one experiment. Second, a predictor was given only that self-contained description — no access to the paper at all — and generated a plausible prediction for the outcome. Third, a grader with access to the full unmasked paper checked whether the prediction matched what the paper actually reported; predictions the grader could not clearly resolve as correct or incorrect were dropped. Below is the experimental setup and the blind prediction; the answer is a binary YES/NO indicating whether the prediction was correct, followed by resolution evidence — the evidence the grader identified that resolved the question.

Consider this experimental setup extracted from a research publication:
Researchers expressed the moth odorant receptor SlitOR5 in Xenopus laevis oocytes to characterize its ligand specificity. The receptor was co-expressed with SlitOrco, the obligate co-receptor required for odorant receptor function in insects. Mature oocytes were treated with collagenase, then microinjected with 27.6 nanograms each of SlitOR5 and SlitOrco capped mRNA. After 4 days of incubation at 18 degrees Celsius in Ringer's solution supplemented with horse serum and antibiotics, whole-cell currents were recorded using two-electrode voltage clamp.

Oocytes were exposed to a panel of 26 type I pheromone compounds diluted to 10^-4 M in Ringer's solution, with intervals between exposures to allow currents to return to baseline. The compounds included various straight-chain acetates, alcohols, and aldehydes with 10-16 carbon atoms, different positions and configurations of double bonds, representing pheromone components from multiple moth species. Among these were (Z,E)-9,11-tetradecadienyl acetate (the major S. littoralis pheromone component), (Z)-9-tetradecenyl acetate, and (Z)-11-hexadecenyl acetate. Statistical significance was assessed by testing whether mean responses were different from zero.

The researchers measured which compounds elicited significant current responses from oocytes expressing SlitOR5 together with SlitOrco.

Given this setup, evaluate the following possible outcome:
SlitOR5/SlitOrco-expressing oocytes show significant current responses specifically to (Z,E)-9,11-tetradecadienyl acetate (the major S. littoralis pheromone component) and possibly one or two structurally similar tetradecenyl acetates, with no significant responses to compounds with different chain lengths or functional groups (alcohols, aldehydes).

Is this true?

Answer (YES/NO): NO